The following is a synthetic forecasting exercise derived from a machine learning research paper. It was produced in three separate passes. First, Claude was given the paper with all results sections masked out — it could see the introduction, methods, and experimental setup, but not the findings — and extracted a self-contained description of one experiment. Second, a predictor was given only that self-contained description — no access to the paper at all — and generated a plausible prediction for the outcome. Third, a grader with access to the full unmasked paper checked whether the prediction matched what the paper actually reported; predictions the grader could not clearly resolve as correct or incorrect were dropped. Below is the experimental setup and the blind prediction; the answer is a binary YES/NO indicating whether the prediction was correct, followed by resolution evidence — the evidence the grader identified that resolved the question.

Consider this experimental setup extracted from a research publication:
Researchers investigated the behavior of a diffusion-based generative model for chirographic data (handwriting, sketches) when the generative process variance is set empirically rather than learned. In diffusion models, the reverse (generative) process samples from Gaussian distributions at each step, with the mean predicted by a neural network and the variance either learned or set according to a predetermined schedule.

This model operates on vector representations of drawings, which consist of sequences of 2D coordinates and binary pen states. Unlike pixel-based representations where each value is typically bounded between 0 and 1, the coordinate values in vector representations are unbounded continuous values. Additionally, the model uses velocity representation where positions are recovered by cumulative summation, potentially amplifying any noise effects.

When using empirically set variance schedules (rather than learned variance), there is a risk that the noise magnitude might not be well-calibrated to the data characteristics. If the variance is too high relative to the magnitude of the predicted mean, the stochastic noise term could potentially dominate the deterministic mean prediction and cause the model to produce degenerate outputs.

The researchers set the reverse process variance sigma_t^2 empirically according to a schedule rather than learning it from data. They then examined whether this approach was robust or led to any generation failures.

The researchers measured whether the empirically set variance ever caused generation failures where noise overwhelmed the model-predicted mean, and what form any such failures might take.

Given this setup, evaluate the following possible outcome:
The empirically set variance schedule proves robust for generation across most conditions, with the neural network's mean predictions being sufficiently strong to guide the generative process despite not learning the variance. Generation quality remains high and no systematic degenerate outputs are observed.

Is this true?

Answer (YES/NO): NO